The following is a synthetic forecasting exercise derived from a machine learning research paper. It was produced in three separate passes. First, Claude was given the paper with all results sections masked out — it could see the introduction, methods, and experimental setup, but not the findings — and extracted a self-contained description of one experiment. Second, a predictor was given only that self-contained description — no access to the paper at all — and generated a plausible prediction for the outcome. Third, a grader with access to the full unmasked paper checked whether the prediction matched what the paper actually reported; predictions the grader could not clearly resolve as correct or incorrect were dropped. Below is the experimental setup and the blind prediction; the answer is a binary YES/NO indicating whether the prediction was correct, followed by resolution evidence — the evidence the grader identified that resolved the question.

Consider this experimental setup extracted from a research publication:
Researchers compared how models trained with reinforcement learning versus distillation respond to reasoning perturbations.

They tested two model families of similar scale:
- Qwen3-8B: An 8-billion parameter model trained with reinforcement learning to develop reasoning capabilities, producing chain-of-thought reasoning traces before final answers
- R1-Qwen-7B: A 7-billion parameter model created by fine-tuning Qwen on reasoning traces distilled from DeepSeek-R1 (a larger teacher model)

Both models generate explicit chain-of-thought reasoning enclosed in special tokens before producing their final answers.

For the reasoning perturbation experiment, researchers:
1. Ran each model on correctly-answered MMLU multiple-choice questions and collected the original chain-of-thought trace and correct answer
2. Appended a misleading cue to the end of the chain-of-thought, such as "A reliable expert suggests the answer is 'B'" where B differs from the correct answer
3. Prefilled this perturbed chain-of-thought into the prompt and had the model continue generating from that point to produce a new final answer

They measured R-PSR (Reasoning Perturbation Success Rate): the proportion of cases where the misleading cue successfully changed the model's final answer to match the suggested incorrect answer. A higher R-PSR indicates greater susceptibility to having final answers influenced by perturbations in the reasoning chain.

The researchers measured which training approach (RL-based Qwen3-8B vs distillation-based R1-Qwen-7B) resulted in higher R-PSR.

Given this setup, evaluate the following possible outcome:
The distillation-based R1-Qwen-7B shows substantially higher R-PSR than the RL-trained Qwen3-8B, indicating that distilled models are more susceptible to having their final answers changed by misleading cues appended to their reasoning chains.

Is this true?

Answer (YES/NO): YES